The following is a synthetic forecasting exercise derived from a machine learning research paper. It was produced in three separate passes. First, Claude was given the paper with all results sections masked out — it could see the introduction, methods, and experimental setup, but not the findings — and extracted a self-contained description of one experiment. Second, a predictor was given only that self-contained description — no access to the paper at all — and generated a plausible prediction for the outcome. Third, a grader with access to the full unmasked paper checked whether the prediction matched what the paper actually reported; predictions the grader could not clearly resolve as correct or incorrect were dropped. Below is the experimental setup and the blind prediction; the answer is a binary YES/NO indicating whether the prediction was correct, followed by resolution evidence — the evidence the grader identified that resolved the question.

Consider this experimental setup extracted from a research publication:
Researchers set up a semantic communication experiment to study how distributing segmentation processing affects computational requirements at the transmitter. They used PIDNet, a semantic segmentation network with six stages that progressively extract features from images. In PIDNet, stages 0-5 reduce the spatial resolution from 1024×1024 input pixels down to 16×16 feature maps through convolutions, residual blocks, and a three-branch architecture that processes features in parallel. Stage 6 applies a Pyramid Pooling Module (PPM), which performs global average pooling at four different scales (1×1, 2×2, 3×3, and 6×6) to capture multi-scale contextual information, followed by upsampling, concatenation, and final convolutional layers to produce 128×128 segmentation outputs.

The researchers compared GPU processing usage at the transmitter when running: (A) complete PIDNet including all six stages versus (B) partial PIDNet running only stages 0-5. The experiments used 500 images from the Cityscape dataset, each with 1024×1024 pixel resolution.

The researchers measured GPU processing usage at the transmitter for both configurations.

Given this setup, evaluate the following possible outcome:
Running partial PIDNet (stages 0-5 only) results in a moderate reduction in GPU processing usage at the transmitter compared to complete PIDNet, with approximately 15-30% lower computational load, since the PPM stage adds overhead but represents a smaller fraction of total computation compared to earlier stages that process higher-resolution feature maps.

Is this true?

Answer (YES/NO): YES